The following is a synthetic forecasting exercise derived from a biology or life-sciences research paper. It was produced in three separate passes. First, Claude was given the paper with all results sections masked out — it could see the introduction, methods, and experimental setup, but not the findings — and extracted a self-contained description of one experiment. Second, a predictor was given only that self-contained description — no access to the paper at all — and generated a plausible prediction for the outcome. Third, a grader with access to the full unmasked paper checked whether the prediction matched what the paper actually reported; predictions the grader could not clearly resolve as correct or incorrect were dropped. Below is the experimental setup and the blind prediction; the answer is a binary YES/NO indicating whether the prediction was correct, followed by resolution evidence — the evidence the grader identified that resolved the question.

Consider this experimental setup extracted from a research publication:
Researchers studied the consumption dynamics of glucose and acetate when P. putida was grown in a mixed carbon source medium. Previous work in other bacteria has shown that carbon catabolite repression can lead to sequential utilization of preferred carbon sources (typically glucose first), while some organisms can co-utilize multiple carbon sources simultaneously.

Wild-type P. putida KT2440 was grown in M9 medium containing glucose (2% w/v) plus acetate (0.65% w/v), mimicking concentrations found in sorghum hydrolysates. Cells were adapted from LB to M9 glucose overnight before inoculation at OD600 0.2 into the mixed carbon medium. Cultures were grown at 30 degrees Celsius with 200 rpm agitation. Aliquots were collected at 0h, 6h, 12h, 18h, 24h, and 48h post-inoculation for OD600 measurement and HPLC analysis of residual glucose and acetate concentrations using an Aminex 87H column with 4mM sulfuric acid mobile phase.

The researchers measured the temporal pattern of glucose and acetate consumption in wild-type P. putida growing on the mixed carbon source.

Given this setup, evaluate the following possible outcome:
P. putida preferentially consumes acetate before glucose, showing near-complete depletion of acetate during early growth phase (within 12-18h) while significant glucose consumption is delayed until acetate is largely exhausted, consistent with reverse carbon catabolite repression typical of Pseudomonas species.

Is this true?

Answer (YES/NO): NO